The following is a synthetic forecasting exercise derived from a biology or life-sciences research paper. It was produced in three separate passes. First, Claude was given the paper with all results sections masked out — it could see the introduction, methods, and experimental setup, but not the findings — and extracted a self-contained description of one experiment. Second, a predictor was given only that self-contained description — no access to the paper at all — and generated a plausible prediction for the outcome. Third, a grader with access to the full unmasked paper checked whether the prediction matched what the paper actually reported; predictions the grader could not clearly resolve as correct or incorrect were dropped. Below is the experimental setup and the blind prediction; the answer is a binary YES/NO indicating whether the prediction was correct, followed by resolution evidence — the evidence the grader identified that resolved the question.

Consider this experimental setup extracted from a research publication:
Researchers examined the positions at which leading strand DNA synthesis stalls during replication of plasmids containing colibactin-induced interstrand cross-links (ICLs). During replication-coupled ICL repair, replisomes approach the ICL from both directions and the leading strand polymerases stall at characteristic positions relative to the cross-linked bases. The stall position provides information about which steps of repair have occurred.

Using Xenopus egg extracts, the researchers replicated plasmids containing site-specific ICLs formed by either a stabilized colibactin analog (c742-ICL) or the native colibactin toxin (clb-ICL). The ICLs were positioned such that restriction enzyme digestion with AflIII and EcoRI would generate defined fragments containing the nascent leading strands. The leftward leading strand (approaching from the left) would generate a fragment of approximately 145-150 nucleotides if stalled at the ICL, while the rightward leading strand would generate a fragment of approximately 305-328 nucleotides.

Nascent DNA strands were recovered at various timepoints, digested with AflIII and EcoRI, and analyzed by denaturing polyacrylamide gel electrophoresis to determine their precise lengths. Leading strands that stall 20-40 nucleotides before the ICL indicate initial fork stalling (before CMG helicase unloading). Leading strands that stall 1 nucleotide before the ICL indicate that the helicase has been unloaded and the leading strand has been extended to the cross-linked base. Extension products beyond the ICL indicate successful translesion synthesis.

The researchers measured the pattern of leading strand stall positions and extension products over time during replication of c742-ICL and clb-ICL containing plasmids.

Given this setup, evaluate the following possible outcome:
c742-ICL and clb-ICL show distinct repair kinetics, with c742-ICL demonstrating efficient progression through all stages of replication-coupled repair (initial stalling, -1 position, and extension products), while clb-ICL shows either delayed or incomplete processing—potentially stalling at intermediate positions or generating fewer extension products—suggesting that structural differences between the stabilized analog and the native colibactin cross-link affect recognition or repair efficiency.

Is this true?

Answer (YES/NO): NO